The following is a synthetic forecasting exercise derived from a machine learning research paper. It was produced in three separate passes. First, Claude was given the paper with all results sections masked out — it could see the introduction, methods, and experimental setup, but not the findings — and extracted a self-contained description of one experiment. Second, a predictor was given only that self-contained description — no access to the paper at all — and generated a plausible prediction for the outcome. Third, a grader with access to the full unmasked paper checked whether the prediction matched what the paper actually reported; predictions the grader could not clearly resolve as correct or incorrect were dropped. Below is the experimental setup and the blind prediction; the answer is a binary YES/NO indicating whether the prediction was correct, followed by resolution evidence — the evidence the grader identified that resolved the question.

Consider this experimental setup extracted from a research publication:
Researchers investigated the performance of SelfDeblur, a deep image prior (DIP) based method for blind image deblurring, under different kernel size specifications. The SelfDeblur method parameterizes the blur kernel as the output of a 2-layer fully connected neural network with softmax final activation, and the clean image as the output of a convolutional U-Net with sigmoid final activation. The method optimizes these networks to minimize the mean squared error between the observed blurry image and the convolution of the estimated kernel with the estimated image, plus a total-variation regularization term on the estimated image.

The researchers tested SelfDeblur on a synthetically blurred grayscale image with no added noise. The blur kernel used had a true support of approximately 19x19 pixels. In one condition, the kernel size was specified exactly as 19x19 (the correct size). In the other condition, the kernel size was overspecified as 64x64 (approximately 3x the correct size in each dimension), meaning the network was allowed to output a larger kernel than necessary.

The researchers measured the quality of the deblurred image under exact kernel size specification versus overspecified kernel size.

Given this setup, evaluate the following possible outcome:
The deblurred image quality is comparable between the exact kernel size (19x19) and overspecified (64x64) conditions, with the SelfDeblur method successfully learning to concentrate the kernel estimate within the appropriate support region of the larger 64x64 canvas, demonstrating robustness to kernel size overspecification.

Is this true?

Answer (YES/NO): NO